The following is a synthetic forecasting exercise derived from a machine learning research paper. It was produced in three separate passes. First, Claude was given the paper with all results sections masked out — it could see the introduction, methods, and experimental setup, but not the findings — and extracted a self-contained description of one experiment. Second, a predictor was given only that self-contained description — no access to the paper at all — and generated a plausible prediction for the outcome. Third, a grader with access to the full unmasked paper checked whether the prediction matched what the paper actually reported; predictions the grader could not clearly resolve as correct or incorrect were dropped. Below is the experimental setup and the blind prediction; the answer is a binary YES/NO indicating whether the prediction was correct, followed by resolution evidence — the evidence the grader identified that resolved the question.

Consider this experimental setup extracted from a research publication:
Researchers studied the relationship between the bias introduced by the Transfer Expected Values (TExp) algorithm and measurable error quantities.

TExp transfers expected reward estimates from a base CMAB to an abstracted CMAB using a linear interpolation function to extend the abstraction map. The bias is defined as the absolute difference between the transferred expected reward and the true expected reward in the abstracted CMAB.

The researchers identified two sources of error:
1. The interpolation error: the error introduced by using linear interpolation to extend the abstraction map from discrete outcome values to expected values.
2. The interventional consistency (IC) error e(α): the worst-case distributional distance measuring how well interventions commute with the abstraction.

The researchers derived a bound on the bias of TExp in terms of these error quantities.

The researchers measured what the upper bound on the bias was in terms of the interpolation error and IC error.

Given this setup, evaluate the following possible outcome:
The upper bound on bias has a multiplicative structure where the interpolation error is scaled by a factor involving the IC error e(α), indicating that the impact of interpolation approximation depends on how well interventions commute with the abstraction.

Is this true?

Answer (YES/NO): NO